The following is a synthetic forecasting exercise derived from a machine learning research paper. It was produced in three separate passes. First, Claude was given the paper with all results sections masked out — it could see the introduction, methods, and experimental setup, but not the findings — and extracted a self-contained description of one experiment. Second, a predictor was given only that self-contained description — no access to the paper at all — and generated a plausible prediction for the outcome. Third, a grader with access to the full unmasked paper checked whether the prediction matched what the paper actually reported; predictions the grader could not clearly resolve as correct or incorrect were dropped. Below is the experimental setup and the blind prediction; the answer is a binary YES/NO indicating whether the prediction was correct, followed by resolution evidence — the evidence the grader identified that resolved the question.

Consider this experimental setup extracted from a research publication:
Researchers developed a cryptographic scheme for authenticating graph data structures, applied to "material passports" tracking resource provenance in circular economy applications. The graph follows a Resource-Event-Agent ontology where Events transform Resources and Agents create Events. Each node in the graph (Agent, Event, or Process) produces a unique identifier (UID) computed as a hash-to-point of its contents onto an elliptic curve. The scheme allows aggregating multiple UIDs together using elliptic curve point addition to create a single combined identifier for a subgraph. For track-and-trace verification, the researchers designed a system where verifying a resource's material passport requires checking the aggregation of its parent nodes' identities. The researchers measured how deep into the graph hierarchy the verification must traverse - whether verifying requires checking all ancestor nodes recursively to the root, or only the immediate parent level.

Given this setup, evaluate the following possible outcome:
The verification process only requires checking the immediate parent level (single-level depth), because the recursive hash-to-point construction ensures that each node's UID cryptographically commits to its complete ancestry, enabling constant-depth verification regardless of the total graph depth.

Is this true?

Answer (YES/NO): YES